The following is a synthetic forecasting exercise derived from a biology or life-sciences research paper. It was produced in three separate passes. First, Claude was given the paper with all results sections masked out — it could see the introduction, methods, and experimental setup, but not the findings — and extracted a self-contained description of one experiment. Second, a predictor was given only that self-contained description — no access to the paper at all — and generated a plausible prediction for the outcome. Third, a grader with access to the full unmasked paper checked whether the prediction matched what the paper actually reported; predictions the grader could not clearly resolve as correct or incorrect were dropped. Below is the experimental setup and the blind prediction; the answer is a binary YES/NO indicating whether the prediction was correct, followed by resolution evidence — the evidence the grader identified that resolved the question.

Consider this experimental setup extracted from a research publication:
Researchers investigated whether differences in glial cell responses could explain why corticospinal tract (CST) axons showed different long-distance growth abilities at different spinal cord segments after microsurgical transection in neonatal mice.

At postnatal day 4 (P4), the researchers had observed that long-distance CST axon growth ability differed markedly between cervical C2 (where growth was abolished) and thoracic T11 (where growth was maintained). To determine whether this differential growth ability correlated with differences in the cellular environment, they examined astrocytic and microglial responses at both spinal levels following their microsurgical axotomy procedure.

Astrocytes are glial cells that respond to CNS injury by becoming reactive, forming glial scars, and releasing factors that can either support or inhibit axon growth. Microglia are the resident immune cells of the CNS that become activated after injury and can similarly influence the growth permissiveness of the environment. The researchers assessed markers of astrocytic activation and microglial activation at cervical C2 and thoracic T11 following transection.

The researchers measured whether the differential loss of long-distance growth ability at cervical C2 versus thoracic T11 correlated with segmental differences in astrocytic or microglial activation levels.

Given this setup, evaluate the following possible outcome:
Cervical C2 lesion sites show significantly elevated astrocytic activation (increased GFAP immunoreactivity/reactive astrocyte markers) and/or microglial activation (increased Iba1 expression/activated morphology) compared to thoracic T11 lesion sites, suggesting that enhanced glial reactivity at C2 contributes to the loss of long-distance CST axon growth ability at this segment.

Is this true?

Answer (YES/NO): NO